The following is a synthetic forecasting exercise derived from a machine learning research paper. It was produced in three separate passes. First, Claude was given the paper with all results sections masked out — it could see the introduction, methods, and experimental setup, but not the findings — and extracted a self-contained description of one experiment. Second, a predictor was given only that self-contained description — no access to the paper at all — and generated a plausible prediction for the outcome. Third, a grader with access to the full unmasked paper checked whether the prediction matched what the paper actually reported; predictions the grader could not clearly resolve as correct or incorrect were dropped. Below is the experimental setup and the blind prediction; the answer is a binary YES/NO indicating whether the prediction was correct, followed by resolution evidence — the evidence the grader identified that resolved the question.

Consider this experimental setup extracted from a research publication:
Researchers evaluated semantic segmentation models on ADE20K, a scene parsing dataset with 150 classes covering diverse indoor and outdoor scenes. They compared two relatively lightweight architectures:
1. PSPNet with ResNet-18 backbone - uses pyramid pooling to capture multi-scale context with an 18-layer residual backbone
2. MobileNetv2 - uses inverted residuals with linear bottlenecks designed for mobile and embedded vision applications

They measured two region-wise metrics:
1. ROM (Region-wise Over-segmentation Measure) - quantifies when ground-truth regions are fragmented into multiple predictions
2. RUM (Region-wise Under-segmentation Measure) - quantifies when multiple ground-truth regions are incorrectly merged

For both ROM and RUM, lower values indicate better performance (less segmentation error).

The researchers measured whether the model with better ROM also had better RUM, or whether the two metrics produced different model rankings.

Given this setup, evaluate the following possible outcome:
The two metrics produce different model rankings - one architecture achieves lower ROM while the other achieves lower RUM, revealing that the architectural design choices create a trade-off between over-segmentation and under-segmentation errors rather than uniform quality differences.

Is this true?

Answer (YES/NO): YES